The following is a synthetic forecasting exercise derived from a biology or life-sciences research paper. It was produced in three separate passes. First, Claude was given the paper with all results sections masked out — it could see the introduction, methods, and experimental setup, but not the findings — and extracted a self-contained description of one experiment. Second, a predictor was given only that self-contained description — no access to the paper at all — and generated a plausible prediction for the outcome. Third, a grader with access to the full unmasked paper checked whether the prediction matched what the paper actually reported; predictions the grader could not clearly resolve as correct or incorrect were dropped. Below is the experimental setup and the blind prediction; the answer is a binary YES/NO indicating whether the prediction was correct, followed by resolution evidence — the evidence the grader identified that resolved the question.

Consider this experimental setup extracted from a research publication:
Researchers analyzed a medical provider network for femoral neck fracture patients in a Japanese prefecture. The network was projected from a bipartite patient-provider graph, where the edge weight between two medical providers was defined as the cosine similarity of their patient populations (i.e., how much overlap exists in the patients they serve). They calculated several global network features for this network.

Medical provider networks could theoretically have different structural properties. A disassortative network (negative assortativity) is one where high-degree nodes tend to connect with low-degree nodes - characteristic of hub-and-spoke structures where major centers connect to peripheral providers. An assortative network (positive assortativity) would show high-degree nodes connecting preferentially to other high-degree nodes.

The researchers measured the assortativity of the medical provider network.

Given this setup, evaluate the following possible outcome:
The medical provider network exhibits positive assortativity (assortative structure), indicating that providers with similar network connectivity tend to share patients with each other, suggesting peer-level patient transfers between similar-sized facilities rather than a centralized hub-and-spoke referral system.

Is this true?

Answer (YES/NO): NO